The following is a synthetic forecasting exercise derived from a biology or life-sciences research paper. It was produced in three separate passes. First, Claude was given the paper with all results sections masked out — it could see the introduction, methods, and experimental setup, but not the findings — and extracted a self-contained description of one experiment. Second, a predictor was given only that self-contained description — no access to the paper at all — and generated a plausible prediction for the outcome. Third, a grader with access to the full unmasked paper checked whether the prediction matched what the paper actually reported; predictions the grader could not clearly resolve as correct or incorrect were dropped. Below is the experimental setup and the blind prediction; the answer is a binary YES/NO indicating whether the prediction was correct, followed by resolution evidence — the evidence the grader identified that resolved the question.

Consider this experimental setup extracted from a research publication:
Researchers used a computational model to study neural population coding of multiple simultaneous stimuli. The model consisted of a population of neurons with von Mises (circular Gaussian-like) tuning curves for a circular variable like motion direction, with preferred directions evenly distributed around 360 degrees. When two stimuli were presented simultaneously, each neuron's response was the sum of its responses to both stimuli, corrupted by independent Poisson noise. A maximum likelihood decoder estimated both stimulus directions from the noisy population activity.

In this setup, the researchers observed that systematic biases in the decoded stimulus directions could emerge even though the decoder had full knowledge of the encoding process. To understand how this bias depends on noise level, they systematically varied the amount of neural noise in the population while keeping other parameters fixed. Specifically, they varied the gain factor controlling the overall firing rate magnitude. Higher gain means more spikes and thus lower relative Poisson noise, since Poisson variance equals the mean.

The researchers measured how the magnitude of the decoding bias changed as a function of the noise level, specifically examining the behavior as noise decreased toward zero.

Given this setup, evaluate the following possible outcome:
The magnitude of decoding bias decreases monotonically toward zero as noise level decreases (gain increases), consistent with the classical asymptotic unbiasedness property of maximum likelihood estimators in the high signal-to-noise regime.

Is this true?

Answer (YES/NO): YES